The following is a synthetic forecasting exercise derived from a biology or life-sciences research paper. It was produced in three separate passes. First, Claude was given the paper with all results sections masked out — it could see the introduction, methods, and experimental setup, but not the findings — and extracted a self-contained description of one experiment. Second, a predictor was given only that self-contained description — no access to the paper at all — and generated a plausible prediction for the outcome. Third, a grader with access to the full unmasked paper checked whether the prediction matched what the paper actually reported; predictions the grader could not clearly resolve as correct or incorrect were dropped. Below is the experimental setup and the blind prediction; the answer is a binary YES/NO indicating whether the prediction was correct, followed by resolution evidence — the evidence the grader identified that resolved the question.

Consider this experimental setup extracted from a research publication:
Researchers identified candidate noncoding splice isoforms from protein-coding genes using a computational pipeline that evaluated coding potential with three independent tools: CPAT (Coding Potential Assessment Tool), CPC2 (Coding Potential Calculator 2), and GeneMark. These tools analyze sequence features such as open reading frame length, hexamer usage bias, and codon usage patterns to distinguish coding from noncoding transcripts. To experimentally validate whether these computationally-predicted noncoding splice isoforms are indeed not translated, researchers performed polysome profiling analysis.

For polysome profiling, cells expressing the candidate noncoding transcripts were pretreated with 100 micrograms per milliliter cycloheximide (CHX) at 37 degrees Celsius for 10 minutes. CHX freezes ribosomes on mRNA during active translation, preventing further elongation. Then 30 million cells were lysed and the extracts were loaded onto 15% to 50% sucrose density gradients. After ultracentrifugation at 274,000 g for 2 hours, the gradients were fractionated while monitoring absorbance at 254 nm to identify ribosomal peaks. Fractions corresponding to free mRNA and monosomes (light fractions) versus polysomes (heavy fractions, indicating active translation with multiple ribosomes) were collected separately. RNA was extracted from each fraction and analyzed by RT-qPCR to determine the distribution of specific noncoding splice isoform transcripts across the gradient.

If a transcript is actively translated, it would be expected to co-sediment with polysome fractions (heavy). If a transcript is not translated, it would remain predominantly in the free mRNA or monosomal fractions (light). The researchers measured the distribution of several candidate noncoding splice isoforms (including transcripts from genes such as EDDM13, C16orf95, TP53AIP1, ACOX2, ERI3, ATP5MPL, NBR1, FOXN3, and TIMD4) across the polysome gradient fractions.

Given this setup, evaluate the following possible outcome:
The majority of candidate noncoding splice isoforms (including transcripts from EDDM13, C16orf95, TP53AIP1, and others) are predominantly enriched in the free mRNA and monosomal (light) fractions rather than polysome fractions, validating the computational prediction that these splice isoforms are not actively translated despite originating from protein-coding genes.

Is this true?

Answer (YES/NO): YES